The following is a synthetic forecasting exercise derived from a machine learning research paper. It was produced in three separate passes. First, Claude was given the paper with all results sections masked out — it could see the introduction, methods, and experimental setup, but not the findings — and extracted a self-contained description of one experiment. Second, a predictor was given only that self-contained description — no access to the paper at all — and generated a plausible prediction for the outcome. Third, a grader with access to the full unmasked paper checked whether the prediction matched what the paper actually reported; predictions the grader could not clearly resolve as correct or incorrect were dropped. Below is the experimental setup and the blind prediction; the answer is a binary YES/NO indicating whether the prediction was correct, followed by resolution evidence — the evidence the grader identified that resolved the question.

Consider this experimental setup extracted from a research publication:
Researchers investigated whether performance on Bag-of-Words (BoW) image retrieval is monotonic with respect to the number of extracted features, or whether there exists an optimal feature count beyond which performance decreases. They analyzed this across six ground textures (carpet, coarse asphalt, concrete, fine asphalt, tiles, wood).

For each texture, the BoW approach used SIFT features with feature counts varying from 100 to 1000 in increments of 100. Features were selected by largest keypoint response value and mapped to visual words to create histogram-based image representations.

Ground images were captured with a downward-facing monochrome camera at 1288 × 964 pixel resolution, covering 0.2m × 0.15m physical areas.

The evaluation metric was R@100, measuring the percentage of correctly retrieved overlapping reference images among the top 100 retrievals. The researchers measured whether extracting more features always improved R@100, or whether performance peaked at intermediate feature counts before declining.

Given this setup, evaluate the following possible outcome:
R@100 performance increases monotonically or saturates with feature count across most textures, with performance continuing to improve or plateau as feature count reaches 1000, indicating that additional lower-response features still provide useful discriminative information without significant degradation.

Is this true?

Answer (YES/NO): NO